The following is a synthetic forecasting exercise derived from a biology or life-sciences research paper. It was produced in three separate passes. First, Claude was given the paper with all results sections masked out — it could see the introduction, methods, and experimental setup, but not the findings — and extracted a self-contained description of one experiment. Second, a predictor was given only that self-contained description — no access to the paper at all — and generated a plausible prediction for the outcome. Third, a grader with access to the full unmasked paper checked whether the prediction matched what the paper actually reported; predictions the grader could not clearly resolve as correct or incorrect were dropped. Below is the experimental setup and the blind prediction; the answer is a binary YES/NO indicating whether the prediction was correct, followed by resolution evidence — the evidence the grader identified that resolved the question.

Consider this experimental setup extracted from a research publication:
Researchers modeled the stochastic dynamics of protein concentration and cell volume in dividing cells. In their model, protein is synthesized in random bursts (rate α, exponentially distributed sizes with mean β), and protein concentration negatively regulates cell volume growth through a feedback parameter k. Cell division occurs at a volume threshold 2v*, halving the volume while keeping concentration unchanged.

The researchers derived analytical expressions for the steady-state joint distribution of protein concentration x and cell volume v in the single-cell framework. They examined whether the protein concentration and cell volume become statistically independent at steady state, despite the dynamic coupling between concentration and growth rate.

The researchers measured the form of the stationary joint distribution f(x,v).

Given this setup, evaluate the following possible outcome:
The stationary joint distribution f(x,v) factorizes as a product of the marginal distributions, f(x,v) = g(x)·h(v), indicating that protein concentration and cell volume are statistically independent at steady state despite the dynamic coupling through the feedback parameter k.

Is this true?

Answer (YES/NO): YES